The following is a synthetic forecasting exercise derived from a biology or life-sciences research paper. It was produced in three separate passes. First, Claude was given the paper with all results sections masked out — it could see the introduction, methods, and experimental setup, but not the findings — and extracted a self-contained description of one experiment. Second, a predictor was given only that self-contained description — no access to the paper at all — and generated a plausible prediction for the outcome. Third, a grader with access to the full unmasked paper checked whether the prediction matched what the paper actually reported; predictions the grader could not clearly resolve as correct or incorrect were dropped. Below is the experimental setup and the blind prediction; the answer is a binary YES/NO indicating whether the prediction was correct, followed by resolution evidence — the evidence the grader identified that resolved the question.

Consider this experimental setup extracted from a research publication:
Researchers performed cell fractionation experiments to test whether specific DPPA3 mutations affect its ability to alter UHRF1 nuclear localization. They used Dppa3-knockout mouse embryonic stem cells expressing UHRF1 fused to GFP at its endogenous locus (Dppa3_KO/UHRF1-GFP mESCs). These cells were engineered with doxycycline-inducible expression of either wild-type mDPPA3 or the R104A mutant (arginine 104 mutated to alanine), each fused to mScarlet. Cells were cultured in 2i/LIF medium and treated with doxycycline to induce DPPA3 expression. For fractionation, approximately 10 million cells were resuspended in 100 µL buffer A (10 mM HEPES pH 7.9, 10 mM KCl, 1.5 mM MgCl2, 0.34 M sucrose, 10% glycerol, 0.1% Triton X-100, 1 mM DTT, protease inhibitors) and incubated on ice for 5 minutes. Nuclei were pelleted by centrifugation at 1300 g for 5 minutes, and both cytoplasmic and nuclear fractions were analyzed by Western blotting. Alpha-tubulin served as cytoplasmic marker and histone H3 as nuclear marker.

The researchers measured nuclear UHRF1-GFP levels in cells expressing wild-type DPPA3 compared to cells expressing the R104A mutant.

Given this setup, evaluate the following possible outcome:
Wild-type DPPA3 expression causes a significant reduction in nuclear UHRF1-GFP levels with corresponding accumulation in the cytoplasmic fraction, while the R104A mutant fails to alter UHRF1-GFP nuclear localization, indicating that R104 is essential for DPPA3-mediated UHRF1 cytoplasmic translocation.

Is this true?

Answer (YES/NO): YES